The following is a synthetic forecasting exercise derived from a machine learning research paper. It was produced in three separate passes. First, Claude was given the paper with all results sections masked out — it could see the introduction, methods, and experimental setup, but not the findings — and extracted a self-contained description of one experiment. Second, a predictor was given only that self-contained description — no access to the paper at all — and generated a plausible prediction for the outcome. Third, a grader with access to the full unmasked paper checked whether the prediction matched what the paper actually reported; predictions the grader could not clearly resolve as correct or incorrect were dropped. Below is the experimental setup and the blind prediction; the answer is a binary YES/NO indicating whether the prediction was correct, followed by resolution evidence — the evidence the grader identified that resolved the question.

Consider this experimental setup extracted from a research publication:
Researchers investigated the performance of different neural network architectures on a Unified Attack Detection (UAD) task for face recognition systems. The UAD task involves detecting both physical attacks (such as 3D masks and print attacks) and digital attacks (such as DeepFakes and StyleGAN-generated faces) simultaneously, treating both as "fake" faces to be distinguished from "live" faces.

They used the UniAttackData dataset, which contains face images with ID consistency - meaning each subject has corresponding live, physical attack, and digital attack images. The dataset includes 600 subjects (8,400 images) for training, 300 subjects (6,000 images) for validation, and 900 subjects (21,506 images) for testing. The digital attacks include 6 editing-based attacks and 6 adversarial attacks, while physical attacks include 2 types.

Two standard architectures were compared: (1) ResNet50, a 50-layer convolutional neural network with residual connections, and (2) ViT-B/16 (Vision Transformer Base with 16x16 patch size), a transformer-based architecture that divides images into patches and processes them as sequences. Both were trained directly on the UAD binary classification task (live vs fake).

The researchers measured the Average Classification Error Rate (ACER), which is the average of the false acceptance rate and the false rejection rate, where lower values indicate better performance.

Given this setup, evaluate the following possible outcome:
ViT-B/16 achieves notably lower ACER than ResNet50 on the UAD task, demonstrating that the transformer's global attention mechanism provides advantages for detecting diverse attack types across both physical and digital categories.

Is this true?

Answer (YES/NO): NO